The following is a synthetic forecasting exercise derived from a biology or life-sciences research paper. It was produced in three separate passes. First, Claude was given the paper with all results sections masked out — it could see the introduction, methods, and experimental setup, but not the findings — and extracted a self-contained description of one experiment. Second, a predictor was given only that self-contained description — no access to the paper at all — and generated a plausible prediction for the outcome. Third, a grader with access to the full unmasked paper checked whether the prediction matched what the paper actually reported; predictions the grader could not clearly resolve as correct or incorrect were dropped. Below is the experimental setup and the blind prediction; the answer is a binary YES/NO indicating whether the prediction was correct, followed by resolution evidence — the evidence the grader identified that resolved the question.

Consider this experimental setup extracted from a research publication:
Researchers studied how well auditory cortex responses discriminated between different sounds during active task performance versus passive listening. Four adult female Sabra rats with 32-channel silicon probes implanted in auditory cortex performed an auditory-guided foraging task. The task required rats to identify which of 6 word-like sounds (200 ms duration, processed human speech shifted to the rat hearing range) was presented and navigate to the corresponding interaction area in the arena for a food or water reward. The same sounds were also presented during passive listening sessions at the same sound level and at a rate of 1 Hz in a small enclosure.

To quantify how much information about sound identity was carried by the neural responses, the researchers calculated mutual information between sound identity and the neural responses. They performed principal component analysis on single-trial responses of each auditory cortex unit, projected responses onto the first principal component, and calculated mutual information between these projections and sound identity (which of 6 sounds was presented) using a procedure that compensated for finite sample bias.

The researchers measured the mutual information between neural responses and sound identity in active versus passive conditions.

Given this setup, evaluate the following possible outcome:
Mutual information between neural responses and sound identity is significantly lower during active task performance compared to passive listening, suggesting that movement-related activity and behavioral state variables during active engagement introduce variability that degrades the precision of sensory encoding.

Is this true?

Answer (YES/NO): NO